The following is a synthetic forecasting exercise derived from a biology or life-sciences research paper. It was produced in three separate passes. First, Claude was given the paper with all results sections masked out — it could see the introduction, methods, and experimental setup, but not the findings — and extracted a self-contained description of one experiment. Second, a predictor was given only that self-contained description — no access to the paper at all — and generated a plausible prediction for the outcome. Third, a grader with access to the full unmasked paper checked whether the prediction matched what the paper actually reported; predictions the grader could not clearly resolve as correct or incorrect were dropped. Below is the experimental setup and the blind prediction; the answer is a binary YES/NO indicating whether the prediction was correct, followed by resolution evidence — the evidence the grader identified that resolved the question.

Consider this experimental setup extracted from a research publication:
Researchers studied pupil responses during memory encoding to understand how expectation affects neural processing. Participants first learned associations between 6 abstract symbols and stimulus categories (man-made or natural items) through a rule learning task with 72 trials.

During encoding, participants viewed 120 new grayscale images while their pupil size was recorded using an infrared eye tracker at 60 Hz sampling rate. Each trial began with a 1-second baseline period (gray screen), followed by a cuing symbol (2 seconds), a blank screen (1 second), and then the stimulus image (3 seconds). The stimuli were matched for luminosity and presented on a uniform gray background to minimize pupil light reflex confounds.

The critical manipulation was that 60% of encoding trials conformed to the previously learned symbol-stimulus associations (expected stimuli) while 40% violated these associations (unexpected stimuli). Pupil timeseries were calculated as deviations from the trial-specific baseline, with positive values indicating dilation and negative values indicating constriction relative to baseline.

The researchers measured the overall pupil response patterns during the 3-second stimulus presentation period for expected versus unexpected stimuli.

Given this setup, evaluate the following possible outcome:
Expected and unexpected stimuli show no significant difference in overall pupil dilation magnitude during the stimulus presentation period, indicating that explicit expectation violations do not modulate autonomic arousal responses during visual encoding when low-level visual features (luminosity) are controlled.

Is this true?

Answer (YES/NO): NO